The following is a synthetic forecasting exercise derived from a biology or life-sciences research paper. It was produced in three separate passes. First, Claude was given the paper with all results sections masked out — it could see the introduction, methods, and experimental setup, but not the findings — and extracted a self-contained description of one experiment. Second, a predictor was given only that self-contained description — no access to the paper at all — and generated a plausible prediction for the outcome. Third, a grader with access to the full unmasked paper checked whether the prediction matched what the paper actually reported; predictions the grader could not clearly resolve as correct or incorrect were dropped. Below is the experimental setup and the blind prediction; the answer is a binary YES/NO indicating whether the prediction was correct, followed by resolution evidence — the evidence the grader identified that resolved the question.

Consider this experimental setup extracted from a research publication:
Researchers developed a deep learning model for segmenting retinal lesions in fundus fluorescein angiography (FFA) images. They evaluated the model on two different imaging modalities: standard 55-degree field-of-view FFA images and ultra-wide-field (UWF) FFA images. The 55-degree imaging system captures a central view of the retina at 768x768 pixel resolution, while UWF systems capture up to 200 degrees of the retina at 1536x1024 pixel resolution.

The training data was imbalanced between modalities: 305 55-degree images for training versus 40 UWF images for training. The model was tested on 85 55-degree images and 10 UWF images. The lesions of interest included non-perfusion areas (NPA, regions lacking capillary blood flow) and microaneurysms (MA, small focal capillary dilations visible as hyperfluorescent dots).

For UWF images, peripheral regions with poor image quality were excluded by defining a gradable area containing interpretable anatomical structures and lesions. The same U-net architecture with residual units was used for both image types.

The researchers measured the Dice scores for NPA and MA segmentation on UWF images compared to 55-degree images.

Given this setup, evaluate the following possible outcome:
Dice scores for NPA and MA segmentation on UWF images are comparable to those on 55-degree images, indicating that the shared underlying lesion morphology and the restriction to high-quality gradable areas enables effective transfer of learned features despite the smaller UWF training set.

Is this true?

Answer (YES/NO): NO